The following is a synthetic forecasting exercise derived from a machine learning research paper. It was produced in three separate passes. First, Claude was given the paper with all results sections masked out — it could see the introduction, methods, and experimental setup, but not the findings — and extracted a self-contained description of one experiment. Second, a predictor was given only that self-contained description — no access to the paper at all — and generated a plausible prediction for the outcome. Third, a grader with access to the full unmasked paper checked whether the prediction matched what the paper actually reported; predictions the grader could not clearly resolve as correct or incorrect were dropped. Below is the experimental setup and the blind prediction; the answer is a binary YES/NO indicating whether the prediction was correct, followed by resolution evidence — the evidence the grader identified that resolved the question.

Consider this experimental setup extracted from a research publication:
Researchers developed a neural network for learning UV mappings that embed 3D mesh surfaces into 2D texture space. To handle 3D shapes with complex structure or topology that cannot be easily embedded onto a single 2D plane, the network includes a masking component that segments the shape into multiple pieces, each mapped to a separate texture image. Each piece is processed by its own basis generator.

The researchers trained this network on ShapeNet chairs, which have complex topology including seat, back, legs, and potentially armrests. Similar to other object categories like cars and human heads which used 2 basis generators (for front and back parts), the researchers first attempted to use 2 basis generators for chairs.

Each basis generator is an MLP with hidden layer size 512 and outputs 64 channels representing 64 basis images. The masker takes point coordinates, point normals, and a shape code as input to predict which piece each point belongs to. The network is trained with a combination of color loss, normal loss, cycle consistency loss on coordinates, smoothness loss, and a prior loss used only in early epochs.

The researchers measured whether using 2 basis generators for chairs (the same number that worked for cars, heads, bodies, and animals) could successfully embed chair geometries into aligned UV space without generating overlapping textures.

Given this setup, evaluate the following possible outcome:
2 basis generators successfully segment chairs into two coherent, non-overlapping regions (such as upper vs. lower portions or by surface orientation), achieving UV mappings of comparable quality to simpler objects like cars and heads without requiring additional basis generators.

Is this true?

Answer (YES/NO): NO